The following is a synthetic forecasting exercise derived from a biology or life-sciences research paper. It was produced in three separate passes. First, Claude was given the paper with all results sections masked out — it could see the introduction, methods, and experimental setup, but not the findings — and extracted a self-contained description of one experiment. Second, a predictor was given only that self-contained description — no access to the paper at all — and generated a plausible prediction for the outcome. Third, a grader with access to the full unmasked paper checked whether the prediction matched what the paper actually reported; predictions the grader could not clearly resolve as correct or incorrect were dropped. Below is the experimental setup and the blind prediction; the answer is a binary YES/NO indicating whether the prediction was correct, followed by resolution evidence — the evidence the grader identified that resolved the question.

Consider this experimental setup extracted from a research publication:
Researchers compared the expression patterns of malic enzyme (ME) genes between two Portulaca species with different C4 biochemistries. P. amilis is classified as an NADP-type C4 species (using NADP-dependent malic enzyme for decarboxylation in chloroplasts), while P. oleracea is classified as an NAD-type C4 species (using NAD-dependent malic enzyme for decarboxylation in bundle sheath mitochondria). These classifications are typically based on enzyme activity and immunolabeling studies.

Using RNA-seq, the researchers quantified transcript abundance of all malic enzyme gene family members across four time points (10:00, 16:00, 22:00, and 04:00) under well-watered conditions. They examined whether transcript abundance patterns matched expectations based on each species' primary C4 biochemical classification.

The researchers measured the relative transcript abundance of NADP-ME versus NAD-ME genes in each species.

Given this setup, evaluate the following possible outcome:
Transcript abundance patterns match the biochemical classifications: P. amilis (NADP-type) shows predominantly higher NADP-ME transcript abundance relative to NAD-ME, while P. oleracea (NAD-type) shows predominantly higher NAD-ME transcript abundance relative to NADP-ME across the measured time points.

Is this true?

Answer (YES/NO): NO